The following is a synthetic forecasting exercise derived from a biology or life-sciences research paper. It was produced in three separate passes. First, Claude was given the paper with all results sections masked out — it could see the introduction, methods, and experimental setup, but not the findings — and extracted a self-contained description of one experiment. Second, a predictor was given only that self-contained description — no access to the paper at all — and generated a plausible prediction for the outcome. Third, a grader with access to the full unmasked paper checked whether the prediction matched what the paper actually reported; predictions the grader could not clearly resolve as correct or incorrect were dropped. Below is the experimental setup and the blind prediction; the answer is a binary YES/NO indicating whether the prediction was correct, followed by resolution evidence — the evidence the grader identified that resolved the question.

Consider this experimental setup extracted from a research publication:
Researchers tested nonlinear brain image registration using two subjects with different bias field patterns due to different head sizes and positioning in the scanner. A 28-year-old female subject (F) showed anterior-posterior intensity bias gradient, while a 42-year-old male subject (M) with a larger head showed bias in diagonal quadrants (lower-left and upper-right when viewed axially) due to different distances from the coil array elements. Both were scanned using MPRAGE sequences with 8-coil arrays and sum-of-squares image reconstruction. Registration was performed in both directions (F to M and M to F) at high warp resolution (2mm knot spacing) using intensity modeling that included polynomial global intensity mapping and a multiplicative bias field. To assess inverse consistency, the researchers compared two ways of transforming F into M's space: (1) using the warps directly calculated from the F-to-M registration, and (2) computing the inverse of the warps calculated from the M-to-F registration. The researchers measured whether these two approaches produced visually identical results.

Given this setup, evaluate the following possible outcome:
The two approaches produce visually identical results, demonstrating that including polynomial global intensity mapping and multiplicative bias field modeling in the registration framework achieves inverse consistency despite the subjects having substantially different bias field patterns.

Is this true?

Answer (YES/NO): NO